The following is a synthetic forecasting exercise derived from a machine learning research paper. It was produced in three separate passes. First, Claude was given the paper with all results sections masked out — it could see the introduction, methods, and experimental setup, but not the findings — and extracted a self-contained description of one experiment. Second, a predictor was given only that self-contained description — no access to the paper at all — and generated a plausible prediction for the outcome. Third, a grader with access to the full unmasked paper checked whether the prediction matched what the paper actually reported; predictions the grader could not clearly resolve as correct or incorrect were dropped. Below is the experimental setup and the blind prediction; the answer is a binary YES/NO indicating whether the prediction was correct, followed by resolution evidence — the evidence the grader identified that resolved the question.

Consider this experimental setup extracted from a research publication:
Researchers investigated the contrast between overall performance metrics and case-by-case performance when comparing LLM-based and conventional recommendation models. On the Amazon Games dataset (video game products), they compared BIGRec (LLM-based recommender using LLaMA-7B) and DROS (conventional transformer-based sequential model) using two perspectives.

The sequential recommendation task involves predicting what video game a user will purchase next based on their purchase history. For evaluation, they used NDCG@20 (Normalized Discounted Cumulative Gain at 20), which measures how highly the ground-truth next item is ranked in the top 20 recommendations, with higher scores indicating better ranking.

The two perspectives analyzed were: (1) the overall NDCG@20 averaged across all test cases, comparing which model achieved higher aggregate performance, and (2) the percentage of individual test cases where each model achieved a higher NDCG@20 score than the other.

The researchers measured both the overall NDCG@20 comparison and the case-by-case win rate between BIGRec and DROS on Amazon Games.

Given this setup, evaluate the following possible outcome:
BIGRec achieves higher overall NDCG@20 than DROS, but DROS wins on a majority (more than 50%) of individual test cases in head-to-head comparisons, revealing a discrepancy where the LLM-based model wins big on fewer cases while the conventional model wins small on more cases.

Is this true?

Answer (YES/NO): NO